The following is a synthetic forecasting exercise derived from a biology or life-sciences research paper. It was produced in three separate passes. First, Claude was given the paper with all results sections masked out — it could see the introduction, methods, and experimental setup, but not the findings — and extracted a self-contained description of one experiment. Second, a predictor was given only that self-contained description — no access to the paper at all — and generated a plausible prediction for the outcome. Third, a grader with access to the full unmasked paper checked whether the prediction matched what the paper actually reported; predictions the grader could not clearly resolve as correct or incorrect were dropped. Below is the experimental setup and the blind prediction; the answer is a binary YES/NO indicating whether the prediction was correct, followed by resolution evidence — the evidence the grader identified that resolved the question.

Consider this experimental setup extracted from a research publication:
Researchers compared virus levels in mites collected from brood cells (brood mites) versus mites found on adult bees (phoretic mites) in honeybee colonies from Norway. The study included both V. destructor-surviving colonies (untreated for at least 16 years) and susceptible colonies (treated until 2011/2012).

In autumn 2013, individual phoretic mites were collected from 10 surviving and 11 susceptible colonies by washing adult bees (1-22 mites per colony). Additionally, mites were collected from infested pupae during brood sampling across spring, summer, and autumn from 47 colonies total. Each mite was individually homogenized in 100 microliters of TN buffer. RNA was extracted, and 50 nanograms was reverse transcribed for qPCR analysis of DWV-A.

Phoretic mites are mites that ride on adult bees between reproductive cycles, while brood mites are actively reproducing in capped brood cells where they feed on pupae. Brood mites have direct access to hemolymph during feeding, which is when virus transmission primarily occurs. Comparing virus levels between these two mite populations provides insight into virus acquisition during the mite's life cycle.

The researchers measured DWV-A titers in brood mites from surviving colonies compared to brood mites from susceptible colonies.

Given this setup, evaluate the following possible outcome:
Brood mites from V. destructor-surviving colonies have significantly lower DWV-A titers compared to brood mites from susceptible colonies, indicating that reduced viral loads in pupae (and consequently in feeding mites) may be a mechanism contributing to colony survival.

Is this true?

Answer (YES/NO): YES